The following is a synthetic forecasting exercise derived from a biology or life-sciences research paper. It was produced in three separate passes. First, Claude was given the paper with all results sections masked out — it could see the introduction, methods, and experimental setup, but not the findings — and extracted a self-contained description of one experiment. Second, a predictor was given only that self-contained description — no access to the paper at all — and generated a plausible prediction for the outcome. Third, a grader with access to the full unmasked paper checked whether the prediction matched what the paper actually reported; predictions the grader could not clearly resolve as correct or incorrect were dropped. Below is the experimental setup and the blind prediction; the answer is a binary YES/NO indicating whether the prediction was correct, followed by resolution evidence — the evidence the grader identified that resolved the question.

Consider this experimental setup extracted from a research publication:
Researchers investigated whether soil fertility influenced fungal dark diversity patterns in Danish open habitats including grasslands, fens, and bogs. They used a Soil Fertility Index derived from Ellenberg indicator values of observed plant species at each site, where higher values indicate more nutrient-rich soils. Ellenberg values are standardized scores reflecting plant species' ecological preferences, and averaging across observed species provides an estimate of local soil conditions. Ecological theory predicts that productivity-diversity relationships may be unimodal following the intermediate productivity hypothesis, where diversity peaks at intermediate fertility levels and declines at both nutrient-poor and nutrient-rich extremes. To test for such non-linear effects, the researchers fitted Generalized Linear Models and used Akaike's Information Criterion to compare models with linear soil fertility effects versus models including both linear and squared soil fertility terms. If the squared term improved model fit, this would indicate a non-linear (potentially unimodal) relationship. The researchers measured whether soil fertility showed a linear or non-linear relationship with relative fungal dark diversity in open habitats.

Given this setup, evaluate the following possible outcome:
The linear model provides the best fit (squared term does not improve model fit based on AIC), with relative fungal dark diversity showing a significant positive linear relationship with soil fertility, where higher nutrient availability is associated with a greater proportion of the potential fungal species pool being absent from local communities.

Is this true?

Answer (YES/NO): YES